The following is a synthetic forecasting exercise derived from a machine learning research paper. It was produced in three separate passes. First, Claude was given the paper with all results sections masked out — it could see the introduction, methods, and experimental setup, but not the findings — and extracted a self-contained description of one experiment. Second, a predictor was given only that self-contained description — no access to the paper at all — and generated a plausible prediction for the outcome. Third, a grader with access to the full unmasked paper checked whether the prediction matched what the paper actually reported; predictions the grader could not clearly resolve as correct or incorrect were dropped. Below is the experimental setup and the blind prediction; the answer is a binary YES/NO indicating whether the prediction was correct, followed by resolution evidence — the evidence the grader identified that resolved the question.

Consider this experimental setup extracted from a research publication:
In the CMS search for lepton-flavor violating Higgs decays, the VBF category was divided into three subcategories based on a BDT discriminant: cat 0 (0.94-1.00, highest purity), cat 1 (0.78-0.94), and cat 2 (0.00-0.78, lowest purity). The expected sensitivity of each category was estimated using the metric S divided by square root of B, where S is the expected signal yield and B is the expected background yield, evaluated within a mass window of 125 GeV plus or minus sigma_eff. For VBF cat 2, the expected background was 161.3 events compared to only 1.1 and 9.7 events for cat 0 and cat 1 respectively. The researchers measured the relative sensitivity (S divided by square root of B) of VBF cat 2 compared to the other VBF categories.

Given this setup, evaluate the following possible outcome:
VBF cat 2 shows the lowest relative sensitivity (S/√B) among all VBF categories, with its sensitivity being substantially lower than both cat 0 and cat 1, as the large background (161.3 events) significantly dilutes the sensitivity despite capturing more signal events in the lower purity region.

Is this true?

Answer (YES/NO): YES